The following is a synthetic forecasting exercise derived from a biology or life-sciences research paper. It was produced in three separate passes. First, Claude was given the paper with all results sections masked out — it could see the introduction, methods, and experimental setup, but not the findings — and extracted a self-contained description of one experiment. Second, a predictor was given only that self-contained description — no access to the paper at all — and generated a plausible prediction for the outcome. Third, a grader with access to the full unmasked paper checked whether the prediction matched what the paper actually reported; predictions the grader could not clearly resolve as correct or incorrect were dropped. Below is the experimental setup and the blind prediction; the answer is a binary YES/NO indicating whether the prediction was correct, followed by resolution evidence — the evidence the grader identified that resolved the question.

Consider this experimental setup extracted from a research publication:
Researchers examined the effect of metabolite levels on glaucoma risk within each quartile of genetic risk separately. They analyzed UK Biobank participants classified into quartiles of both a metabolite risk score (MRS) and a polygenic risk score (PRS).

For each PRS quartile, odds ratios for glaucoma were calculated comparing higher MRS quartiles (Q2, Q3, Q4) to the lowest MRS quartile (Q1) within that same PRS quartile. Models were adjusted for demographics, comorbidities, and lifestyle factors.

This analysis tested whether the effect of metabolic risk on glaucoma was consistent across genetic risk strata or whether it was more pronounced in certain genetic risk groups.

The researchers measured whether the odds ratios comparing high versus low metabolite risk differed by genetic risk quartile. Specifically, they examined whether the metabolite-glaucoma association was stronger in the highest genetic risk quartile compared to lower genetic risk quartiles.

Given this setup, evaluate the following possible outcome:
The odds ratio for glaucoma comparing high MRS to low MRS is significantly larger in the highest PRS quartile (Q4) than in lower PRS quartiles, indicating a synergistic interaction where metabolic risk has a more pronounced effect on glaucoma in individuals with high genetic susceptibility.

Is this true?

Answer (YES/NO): NO